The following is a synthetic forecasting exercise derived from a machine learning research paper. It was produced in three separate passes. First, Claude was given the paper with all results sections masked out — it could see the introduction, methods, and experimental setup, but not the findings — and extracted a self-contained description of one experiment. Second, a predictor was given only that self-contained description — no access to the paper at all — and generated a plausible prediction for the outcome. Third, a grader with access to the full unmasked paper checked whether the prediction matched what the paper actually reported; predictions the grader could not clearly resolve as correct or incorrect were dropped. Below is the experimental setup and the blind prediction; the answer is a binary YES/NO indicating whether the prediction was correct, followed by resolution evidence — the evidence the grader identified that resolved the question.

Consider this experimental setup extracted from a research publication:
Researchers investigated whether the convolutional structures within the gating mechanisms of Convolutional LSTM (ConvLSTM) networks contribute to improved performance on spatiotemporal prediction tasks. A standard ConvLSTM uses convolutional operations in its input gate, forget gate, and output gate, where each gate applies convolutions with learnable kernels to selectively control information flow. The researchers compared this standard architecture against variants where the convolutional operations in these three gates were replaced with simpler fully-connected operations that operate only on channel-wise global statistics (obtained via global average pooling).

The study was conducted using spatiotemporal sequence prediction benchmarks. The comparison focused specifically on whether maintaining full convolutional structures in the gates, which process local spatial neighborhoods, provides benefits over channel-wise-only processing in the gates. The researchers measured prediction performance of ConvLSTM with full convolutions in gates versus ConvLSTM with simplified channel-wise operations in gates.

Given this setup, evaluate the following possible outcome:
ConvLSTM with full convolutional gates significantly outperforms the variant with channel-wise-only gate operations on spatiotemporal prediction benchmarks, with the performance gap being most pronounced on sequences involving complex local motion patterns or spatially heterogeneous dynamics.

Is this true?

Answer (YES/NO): NO